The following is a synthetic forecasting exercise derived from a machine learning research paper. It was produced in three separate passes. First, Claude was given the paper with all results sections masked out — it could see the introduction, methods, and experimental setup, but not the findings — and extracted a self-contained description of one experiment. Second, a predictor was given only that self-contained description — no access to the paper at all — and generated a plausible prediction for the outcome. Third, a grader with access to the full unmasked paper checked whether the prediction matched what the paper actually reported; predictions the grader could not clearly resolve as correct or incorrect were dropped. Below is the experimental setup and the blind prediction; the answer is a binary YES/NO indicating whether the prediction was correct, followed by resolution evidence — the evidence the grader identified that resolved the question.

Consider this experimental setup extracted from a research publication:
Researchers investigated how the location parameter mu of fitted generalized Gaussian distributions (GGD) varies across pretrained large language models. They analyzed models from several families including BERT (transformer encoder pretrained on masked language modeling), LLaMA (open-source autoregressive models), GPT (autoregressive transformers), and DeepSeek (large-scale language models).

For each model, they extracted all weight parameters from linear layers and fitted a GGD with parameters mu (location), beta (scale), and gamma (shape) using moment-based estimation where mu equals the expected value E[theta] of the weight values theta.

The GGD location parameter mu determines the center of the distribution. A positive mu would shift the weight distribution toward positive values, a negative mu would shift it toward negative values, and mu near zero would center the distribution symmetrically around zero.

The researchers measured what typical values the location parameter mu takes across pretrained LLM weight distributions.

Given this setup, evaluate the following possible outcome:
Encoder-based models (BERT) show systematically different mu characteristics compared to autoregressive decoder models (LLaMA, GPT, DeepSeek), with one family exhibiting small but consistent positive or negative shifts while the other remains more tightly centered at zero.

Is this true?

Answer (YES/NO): NO